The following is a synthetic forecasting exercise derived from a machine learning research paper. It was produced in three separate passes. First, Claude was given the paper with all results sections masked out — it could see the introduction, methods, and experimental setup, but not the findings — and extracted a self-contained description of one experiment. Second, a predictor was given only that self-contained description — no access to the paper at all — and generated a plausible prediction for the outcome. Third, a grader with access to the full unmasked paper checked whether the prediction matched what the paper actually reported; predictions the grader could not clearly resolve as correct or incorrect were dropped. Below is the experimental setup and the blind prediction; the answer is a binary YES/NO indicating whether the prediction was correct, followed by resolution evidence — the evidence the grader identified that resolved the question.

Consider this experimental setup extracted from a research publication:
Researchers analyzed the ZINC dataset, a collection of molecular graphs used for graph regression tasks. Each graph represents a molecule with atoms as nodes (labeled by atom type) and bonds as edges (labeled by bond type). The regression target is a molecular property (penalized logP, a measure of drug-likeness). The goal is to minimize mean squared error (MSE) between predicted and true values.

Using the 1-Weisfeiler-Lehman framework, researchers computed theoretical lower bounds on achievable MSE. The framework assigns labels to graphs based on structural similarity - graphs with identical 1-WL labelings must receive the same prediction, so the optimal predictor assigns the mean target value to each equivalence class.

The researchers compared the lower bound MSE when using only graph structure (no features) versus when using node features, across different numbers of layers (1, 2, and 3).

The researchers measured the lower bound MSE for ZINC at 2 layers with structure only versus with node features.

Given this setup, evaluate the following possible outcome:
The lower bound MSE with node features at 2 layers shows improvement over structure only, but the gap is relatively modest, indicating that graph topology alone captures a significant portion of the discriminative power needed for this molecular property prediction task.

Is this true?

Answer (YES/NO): NO